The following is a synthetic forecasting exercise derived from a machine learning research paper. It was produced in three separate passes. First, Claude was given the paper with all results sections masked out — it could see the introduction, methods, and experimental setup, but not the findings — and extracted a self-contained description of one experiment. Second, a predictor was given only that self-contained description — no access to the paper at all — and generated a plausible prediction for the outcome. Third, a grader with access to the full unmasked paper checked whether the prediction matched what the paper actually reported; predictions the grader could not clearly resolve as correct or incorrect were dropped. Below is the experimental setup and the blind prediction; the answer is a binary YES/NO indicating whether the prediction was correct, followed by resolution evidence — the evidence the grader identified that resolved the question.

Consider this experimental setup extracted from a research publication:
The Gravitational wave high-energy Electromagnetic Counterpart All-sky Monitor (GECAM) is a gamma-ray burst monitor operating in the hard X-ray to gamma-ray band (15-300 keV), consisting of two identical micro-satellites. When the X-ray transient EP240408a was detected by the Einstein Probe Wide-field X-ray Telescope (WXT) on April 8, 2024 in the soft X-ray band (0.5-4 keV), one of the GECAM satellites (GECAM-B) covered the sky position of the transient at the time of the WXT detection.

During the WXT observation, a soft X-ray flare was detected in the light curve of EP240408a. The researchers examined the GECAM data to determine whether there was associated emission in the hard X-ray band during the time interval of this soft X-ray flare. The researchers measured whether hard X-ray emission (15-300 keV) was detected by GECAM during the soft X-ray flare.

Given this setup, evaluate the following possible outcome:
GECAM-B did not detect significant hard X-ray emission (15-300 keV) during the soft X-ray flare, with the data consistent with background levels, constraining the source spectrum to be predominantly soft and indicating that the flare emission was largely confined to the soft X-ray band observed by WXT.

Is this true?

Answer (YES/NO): YES